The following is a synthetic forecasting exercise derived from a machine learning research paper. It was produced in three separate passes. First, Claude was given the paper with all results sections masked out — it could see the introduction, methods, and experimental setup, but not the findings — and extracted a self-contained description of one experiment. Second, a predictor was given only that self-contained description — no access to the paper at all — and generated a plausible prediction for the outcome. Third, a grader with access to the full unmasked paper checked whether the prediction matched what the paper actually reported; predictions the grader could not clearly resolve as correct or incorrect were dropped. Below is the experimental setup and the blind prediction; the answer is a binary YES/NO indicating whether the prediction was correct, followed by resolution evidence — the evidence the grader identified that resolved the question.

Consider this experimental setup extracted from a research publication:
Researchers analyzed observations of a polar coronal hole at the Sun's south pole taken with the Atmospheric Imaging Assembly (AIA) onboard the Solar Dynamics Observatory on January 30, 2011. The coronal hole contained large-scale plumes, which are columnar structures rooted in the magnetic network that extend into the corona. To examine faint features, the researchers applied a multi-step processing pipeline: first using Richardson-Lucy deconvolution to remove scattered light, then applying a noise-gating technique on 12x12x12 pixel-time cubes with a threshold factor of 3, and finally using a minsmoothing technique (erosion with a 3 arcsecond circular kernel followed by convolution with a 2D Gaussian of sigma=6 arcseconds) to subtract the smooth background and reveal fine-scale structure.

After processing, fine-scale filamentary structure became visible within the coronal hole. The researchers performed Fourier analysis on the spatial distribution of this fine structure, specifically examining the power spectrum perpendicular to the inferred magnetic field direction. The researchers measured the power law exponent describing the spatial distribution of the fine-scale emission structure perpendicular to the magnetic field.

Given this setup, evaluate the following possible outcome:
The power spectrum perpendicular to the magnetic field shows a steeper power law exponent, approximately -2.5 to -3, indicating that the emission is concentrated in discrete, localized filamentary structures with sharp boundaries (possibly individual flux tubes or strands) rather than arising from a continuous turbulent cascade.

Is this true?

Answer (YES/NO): NO